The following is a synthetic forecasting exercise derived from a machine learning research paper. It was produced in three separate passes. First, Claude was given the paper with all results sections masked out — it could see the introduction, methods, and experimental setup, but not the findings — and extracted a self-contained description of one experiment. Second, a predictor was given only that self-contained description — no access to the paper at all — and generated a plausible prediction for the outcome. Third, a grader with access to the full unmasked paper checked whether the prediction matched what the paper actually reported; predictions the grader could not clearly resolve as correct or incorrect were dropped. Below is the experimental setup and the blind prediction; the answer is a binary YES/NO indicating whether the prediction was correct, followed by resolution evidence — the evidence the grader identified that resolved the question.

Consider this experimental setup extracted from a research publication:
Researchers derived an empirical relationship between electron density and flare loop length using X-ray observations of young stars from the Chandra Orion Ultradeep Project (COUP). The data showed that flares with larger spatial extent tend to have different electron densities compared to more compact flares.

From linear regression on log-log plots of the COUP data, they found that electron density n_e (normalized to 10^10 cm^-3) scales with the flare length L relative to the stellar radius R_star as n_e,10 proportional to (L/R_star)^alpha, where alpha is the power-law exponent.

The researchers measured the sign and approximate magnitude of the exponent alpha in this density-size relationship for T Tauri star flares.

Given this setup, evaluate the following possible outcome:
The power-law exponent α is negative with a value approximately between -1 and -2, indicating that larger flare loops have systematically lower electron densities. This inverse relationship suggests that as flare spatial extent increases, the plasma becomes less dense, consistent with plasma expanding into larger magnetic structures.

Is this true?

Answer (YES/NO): YES